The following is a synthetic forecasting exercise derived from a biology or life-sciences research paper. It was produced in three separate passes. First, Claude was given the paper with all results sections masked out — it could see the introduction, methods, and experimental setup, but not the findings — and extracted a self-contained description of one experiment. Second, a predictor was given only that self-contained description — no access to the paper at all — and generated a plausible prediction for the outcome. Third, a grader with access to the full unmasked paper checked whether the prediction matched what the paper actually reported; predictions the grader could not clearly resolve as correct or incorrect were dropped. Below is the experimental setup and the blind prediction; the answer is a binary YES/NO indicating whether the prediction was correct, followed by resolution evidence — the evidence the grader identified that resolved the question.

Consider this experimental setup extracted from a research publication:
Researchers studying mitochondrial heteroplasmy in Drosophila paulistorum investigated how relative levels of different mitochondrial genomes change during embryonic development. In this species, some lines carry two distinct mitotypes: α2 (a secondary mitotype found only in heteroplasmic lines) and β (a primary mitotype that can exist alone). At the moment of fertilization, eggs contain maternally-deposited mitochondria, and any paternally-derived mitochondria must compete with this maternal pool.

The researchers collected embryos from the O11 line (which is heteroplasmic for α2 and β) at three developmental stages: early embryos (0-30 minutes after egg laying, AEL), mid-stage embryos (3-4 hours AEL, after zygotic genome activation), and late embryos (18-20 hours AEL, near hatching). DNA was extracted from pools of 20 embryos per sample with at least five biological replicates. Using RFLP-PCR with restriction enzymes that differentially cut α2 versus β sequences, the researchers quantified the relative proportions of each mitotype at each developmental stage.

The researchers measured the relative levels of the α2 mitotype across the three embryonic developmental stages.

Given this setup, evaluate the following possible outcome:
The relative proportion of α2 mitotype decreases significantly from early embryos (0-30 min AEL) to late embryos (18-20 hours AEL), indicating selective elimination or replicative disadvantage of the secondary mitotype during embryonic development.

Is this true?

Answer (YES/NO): NO